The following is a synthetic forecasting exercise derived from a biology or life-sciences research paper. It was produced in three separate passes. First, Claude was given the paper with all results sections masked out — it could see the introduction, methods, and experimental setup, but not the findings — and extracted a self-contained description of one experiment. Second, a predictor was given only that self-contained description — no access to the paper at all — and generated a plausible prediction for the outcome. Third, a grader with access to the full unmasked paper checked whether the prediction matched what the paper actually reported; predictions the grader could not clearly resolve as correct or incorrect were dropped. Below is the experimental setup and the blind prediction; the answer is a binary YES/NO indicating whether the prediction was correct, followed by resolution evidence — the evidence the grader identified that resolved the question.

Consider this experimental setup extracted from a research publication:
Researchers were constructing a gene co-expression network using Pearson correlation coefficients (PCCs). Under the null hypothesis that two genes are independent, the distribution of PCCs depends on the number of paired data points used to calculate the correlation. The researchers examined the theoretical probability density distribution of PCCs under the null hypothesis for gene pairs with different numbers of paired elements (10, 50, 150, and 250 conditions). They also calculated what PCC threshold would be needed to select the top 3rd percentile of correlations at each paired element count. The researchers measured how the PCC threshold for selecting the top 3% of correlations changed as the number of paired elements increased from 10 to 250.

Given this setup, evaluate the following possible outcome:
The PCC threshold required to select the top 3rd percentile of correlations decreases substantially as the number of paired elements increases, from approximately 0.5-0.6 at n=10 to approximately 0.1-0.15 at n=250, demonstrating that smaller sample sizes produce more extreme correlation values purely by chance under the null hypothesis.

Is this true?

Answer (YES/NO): NO